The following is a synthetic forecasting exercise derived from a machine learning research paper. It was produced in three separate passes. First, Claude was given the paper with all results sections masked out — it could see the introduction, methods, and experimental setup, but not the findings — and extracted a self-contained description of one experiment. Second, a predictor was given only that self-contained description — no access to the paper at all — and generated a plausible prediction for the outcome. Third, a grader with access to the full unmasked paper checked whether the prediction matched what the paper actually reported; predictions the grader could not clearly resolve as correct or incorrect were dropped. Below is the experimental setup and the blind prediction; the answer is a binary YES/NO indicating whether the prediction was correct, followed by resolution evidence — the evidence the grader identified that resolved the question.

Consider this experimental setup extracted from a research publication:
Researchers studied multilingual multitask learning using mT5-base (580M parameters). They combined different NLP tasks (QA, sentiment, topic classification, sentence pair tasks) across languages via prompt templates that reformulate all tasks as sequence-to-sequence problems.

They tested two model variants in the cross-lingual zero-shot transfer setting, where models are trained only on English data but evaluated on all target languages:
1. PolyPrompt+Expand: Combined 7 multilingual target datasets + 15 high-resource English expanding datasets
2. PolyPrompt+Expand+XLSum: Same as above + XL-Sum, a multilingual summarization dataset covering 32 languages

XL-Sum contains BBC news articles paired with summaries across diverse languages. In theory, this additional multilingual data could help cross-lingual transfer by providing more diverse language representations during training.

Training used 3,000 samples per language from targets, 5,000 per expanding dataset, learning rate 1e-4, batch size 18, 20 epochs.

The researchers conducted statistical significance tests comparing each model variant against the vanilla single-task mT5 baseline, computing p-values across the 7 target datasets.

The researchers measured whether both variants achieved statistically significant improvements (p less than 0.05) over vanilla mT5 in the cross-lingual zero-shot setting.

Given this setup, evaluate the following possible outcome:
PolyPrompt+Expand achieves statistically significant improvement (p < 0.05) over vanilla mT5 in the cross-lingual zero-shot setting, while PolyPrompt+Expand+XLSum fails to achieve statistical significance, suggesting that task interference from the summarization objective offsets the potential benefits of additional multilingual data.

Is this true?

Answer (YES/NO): YES